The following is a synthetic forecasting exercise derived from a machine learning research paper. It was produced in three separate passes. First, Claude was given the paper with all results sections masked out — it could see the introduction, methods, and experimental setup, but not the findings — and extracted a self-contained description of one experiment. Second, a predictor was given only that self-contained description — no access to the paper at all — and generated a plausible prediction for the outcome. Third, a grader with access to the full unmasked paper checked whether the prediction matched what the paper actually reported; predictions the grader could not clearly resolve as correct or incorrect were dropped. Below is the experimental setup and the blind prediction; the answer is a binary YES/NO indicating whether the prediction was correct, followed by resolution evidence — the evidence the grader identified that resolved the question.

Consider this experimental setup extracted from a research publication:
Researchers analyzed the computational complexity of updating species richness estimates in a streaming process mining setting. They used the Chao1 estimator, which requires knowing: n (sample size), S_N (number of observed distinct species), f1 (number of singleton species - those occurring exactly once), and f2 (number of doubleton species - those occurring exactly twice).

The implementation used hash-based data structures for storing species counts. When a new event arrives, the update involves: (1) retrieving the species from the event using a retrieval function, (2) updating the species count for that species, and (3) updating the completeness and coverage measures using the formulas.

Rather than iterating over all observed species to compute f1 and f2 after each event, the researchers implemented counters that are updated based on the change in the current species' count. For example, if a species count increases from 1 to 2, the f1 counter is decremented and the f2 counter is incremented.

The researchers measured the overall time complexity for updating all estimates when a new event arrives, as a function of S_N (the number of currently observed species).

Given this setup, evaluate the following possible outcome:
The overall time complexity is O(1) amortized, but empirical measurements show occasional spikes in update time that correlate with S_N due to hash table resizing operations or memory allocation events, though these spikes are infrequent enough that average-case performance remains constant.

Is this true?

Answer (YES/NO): NO